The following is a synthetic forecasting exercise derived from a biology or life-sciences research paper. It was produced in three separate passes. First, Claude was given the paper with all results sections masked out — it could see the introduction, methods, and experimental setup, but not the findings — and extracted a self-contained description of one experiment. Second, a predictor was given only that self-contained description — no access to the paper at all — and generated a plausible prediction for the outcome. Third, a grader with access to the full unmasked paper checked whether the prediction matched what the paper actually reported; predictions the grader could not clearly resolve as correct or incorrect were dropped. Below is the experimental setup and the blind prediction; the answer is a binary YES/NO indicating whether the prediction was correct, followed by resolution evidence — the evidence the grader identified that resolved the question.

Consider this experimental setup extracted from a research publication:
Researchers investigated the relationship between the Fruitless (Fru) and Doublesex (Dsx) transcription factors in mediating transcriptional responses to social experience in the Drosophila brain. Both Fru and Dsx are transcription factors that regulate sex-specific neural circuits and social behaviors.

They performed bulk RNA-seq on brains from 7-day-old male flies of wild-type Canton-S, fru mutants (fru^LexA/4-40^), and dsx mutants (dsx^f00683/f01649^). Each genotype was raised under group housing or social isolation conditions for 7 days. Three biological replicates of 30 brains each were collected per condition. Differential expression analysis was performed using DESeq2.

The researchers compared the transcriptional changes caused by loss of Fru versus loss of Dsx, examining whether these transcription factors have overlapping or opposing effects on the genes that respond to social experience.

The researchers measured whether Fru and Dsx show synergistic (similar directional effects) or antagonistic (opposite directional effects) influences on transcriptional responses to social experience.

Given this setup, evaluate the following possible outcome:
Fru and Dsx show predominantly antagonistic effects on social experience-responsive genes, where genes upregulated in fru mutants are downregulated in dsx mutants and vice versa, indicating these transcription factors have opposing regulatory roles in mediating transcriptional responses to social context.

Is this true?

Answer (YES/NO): YES